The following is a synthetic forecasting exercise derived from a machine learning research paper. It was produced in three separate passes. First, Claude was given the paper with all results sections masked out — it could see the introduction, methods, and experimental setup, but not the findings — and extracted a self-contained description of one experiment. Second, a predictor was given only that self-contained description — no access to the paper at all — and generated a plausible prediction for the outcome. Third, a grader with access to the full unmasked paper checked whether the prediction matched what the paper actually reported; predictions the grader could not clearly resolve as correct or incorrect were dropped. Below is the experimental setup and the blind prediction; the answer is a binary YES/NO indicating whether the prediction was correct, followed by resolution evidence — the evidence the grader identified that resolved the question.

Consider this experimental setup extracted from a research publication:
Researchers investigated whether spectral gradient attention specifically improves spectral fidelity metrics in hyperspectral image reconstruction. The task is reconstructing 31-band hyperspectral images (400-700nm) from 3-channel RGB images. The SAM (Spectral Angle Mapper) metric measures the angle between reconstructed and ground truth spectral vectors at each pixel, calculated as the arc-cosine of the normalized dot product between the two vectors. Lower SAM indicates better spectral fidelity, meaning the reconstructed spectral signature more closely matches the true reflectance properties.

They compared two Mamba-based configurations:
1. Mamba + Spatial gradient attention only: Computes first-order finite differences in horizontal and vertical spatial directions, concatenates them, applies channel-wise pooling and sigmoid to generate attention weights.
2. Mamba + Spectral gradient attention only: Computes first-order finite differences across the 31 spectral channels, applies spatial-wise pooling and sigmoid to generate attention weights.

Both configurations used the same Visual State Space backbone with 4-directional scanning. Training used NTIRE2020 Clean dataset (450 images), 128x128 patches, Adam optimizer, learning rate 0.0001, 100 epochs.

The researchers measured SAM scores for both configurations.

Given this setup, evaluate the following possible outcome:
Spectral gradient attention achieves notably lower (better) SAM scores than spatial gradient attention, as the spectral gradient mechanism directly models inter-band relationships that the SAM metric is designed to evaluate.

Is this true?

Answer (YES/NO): YES